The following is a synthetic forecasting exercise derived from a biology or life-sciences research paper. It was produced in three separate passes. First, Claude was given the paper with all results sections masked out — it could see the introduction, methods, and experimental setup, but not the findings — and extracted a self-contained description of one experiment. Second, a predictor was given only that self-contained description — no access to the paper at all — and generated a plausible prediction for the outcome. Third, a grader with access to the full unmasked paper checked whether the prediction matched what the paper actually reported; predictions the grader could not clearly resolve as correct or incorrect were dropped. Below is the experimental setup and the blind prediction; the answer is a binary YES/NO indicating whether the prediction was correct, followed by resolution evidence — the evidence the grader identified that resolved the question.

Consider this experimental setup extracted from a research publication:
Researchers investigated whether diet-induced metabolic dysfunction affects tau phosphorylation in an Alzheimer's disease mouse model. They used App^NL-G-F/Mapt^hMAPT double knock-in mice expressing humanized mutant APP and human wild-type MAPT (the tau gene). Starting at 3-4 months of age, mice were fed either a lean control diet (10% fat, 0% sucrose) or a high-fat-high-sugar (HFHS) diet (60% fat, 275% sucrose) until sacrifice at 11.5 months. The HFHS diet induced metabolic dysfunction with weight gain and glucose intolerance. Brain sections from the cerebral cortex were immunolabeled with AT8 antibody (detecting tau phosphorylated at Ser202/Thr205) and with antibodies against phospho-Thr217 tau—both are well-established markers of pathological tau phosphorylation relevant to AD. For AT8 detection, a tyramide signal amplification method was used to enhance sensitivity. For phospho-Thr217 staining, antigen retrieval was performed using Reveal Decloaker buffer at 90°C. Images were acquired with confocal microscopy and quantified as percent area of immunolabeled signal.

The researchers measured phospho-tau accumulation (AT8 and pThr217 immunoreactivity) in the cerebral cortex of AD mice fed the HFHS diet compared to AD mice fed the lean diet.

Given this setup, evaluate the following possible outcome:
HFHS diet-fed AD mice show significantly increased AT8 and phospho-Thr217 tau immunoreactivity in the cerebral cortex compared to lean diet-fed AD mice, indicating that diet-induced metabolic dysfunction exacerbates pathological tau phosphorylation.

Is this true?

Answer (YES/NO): NO